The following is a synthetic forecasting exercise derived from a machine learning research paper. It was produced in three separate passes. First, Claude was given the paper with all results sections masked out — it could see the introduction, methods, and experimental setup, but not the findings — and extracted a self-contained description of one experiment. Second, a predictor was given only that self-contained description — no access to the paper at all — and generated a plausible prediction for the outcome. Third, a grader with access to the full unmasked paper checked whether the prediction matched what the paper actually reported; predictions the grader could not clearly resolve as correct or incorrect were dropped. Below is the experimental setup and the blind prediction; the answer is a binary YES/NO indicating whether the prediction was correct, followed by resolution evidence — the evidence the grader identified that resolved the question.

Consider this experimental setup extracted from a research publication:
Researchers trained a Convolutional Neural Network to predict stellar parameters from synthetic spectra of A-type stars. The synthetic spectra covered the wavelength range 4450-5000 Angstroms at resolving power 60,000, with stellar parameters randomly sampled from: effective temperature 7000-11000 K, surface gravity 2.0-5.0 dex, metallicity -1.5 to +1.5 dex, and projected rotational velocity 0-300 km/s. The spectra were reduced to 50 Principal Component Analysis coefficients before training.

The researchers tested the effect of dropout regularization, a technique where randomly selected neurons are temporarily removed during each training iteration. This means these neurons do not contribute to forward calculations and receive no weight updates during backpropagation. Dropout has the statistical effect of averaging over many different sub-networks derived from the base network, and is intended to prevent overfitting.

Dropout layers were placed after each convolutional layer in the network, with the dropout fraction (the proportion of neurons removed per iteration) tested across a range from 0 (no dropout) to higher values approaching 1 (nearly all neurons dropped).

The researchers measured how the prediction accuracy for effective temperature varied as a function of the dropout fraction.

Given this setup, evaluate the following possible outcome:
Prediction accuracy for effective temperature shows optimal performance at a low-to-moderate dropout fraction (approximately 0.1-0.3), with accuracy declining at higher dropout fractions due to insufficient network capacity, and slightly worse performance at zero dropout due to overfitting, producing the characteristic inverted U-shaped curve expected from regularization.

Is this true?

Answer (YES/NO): NO